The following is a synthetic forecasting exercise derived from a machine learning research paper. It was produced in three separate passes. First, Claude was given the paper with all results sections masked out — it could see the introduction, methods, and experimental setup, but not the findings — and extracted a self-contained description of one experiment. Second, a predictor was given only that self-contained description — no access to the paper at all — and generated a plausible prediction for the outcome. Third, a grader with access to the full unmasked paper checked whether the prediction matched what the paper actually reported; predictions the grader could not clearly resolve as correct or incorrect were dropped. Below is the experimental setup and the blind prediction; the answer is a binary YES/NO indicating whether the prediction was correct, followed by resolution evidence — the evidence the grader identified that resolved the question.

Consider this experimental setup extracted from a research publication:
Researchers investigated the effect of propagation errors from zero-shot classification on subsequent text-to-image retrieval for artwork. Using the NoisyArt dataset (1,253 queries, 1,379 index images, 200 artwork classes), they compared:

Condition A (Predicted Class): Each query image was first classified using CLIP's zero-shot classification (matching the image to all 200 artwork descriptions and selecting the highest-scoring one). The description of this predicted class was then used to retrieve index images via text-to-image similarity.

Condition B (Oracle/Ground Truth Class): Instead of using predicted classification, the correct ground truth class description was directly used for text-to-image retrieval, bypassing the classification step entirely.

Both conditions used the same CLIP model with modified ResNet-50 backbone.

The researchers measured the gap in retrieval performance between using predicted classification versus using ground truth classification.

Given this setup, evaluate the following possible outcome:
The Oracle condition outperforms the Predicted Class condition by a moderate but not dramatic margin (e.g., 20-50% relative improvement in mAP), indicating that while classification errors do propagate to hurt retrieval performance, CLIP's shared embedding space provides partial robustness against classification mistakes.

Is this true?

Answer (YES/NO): YES